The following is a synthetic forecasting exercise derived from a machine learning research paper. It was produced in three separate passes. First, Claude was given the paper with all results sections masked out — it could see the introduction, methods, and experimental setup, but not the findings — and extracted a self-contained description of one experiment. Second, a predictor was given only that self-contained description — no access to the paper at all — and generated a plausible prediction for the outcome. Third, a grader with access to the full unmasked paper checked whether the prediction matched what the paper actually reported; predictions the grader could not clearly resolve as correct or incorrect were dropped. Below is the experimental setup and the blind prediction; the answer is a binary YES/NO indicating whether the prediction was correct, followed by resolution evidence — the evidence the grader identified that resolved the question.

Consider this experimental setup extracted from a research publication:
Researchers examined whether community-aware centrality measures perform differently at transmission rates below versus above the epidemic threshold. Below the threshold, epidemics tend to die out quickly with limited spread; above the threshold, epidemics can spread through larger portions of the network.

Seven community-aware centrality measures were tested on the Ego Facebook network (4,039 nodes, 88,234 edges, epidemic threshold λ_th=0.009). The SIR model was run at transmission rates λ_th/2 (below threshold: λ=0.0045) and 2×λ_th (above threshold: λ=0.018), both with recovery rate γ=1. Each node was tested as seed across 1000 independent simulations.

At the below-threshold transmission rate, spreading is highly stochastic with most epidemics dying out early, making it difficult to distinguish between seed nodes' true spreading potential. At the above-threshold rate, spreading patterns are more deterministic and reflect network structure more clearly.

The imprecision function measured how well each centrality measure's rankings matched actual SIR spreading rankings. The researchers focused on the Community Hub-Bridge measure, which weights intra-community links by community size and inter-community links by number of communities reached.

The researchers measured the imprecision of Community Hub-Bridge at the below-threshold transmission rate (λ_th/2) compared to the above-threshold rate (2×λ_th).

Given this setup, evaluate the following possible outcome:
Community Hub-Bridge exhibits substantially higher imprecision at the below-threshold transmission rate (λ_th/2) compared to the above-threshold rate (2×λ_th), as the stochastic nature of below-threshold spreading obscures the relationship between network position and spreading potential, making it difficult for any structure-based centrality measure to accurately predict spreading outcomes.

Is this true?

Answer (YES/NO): NO